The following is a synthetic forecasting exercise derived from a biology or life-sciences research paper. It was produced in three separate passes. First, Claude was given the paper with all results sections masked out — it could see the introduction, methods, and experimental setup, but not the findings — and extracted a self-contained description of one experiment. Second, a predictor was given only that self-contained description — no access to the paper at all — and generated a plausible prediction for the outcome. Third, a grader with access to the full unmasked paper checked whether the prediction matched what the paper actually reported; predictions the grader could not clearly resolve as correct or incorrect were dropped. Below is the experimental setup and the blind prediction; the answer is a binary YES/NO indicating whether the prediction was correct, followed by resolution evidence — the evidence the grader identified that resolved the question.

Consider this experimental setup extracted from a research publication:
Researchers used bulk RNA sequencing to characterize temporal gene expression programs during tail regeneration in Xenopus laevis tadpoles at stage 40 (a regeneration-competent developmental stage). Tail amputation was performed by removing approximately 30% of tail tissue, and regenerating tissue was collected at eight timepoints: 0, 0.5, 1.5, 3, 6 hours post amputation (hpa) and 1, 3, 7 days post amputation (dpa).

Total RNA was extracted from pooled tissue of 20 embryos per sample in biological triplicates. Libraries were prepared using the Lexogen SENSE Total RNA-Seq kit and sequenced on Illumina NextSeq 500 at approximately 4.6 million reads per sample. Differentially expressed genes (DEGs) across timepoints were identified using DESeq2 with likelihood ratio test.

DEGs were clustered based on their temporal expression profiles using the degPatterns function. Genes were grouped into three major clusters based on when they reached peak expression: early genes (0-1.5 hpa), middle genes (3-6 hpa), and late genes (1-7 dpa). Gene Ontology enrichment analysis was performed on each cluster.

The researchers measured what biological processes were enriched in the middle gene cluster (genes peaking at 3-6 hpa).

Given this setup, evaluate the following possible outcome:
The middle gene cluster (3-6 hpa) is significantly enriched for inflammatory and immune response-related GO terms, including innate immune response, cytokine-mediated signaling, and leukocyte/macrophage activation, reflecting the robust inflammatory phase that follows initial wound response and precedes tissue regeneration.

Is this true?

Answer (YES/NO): NO